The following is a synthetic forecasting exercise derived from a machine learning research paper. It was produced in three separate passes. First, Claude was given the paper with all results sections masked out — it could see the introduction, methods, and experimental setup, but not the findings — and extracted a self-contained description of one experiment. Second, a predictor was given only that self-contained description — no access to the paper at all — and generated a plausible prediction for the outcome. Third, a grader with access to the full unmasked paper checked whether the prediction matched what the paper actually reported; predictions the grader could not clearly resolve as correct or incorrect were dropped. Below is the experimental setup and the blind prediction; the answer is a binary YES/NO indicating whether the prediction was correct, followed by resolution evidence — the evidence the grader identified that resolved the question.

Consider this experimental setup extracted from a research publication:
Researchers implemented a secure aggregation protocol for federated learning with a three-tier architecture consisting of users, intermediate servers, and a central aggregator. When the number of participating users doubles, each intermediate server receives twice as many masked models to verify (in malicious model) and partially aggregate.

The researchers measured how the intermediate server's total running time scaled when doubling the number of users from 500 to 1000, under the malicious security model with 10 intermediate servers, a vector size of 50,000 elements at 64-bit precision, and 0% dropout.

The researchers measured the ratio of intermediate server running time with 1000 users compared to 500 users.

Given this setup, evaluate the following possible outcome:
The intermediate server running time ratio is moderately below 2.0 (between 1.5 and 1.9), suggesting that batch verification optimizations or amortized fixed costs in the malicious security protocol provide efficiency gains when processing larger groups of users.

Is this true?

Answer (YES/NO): NO